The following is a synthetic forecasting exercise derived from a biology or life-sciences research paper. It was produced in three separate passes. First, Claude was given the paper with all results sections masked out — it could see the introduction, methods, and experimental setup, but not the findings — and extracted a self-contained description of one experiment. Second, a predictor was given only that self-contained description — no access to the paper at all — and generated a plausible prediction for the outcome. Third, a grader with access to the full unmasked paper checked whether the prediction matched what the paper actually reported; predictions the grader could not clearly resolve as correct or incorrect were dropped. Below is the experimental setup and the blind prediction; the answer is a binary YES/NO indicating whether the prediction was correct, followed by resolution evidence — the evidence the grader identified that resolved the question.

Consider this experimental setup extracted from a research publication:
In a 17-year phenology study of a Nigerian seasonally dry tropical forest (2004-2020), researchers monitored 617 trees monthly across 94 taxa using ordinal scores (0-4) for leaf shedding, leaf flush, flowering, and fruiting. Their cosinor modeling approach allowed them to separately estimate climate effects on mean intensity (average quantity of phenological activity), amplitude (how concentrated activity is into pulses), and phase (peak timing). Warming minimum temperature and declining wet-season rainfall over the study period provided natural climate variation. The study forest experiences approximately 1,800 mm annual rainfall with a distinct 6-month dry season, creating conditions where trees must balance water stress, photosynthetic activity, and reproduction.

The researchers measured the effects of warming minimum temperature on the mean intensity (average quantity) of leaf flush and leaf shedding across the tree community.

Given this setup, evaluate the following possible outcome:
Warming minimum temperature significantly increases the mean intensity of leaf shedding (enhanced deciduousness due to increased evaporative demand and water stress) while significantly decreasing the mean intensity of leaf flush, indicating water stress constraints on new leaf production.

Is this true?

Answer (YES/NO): NO